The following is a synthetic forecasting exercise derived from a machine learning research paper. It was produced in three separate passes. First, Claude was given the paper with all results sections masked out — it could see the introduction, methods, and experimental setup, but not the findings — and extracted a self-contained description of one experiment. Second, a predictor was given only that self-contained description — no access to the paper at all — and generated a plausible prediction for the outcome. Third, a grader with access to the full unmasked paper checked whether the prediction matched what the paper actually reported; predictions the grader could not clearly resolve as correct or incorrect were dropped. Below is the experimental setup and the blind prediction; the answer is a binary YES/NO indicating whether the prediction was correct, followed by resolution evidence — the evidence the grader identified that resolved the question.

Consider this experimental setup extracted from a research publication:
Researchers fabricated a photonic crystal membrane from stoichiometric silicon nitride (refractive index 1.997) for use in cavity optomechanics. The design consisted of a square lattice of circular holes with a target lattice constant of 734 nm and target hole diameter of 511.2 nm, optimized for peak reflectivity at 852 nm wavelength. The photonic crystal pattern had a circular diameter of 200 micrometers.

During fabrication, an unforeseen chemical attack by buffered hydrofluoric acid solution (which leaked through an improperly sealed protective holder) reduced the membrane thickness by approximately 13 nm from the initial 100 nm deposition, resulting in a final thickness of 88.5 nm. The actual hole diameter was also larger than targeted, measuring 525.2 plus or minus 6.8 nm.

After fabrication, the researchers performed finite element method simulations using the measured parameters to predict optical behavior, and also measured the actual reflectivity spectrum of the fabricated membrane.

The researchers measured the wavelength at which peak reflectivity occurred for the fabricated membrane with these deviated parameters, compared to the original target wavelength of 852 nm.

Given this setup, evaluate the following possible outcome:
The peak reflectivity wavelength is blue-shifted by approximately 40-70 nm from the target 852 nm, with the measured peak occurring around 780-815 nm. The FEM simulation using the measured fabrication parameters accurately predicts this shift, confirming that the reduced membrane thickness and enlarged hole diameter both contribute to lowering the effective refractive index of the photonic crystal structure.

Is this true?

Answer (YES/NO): NO